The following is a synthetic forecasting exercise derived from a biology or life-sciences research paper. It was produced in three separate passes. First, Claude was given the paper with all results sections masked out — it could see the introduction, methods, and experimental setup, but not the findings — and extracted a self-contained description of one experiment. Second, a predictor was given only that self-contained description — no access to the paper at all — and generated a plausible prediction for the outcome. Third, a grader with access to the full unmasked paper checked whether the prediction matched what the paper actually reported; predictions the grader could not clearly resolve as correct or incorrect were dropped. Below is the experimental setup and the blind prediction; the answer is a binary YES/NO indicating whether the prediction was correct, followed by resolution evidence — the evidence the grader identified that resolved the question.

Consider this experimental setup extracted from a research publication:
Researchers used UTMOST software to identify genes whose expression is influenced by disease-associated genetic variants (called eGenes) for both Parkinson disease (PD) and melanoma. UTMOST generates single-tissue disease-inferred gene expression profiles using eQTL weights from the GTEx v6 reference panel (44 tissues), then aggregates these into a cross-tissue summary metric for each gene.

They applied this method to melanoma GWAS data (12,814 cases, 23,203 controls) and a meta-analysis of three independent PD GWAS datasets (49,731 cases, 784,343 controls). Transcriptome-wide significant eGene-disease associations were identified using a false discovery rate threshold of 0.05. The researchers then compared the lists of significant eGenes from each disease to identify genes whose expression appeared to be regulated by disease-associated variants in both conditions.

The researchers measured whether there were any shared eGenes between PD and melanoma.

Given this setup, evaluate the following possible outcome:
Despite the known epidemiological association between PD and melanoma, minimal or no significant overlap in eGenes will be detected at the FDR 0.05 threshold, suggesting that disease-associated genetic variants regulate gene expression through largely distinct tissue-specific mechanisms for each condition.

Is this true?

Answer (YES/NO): NO